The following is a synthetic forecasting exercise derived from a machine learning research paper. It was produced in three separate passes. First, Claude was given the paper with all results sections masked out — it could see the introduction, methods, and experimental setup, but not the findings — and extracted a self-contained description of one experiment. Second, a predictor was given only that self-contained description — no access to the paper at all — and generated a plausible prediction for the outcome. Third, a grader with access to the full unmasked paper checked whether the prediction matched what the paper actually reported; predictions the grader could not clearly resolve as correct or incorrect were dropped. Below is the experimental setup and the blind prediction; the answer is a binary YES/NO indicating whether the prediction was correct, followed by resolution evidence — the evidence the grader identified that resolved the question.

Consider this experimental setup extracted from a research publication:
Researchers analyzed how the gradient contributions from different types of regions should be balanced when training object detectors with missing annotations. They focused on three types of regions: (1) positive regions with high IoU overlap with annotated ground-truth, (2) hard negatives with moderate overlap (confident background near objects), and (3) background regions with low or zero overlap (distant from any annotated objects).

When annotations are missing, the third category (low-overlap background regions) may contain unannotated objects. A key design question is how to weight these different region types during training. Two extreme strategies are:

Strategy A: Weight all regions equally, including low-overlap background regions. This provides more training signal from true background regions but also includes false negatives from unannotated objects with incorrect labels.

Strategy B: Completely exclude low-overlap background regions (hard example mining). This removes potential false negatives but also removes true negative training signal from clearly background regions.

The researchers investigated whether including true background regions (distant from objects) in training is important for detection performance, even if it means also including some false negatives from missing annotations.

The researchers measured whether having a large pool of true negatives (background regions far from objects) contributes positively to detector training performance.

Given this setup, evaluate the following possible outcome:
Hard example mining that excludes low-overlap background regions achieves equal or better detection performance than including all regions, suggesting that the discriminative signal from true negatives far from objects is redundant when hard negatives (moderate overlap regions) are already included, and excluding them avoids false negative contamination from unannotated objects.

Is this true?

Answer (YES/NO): NO